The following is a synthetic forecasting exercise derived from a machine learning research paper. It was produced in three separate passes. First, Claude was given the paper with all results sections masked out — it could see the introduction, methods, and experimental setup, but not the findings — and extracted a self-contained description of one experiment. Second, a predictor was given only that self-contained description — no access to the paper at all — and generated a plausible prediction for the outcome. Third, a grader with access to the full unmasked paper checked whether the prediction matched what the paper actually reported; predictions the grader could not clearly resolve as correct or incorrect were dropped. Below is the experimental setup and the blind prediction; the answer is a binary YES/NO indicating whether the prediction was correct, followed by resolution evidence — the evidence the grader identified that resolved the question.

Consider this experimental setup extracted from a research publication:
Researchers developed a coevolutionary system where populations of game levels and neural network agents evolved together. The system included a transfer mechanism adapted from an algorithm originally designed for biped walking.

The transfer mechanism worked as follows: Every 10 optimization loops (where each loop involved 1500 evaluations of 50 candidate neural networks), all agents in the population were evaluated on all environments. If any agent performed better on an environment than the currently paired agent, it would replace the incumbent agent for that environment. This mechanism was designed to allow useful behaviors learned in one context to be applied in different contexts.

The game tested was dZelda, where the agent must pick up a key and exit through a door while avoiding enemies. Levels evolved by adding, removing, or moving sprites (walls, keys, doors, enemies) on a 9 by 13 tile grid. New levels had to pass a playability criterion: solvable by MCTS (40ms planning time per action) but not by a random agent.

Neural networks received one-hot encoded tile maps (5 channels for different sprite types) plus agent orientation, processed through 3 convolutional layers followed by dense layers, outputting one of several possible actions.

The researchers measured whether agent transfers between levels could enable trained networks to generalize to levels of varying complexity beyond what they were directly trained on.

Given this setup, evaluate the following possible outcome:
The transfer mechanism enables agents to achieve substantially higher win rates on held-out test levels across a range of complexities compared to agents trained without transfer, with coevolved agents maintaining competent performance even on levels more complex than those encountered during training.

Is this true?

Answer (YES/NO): NO